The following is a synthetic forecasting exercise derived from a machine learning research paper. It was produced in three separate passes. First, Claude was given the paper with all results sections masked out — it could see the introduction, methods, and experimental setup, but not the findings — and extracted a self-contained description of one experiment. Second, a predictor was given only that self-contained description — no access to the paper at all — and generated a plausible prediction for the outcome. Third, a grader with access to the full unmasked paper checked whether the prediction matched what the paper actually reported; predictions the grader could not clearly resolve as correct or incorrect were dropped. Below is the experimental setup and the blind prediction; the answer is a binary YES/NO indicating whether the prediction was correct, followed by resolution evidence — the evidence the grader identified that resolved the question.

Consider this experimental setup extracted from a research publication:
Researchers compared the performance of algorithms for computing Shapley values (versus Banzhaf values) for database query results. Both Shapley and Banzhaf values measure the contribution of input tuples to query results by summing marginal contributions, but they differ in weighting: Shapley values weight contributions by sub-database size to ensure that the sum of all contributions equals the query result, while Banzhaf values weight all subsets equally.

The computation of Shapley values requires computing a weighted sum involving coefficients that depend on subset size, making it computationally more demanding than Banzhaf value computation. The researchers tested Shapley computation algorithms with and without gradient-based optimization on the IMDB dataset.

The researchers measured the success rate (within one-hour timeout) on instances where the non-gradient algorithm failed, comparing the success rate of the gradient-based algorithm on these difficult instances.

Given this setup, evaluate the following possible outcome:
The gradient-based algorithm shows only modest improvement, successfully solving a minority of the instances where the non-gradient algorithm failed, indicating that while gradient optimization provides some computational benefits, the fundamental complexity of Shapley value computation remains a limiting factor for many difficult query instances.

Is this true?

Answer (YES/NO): NO